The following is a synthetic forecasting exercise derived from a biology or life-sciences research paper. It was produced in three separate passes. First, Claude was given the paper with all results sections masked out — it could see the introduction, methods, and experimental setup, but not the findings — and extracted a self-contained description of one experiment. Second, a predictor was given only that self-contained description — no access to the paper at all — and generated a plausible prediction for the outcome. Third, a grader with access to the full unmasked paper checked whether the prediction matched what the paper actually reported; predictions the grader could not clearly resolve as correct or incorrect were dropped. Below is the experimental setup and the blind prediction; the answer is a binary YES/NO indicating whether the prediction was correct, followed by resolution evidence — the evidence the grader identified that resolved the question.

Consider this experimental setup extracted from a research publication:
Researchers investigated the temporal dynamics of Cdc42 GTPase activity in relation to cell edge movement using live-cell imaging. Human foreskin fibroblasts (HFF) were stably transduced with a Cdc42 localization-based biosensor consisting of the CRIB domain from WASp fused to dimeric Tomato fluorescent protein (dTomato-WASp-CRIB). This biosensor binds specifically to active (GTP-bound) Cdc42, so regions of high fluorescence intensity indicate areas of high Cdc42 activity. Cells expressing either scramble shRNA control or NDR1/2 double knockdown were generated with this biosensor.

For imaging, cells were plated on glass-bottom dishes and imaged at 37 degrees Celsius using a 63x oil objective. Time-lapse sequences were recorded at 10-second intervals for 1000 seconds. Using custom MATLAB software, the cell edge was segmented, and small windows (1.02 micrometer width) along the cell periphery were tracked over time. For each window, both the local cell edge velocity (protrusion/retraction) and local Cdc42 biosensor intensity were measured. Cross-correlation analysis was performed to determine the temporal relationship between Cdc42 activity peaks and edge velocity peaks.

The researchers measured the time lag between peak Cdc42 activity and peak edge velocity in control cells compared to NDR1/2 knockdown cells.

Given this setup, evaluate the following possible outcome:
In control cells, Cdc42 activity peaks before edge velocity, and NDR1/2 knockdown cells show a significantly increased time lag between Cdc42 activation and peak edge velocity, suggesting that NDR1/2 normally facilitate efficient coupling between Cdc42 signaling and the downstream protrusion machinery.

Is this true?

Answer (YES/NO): NO